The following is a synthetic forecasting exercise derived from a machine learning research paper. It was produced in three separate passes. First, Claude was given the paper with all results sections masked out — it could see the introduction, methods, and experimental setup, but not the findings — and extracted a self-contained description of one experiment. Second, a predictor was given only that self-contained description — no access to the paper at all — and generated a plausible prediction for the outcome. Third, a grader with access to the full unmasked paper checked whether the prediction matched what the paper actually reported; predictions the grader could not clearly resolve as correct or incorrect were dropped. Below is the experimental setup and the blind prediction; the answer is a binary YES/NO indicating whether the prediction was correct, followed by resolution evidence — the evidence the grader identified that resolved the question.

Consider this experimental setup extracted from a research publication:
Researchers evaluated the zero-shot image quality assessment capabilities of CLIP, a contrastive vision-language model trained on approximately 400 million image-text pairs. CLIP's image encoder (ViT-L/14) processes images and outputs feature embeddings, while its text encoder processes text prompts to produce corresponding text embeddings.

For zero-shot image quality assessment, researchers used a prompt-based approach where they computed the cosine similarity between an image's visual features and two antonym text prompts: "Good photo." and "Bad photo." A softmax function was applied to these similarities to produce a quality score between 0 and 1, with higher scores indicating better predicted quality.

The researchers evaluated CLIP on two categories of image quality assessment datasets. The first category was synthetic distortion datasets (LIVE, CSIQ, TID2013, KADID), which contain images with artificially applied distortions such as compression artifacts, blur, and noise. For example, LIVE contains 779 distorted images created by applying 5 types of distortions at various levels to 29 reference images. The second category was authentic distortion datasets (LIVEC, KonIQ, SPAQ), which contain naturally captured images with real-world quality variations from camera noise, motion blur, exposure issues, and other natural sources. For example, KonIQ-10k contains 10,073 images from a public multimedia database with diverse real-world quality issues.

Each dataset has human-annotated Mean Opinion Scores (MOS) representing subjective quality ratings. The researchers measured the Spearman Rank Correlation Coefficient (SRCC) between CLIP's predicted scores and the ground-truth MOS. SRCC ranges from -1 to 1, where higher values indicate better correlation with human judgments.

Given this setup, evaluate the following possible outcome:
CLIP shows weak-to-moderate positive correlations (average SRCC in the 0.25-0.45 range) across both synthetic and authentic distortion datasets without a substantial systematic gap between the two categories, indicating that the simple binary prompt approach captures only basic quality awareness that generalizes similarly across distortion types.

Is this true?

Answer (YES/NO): NO